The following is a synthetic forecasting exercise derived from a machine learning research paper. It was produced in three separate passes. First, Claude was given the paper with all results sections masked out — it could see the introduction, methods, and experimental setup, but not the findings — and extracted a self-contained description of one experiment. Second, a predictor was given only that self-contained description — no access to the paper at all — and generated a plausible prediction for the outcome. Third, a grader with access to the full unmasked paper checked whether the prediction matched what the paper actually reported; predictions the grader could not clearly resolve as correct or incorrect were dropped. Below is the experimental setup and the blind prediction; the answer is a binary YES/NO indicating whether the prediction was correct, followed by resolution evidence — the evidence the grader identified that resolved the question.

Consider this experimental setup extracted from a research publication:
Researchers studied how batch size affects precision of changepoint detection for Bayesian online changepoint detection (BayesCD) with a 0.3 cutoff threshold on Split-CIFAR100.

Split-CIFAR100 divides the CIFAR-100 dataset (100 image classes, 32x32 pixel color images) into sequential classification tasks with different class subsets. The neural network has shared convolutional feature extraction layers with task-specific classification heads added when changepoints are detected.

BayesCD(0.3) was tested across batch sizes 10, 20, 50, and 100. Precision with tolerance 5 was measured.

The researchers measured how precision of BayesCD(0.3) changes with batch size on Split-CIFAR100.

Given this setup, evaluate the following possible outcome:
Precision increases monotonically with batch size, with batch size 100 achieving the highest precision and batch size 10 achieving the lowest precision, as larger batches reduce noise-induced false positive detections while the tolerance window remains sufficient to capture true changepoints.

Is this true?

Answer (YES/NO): NO